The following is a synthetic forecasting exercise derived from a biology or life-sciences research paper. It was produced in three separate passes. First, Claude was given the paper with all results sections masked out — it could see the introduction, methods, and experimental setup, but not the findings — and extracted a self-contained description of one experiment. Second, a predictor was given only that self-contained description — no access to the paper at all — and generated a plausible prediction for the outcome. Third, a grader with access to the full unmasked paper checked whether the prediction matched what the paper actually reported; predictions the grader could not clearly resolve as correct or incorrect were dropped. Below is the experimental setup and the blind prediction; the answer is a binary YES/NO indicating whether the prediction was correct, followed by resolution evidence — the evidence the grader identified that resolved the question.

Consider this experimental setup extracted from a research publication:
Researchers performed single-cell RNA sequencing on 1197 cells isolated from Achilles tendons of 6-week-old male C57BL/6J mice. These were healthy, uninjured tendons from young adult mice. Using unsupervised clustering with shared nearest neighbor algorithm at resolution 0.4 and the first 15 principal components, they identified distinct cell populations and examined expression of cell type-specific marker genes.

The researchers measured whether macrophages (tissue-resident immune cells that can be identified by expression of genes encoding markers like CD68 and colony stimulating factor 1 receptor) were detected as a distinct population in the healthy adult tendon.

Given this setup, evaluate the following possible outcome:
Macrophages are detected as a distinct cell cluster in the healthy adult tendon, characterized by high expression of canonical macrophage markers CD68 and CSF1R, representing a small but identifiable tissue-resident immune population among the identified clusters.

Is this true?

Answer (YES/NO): NO